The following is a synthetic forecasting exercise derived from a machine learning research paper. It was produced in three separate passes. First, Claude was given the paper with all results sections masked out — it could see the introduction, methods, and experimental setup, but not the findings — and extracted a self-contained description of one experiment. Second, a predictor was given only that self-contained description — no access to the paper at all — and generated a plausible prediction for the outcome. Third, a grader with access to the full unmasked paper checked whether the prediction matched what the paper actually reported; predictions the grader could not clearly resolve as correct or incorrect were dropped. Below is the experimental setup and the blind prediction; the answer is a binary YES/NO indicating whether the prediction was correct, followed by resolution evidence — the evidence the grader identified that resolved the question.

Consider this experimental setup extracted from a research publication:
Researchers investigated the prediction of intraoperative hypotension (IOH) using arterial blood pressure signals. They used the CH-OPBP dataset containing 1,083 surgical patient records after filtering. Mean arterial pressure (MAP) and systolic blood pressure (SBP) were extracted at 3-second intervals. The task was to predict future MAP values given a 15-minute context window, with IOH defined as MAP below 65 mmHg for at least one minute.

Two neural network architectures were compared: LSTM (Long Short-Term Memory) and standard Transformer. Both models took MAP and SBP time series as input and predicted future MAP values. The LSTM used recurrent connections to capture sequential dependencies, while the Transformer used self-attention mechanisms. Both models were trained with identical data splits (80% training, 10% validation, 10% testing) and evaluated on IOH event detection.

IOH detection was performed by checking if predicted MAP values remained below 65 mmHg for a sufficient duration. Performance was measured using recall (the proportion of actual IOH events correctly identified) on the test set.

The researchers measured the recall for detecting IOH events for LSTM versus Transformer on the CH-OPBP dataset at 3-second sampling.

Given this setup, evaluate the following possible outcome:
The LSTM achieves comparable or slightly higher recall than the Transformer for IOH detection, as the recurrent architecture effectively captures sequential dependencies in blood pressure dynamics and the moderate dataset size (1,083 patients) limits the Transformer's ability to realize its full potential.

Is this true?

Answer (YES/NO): NO